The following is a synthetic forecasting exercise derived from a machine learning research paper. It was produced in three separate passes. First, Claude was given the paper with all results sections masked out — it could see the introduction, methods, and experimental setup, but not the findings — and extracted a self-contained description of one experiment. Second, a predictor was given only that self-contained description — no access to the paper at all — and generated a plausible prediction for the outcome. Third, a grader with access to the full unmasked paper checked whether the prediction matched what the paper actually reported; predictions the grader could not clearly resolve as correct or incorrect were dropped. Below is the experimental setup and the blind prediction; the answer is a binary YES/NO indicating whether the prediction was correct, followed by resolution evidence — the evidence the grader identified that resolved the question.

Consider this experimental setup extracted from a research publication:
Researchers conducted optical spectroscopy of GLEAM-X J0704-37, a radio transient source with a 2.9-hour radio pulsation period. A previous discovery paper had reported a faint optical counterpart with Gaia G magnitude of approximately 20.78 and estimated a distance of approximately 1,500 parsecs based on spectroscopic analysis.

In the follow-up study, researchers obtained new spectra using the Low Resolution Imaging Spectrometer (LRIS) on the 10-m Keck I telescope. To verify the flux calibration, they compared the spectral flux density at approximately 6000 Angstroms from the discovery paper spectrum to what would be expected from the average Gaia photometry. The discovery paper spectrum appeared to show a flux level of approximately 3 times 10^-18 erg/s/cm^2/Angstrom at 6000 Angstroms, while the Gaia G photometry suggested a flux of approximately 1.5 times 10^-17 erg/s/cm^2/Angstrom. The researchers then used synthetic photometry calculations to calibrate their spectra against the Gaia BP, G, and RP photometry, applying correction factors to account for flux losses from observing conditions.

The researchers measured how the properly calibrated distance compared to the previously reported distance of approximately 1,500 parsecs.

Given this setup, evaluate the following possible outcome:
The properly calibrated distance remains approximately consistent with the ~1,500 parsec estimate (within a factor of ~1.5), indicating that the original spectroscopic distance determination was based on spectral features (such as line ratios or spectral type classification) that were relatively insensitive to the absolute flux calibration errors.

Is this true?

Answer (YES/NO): NO